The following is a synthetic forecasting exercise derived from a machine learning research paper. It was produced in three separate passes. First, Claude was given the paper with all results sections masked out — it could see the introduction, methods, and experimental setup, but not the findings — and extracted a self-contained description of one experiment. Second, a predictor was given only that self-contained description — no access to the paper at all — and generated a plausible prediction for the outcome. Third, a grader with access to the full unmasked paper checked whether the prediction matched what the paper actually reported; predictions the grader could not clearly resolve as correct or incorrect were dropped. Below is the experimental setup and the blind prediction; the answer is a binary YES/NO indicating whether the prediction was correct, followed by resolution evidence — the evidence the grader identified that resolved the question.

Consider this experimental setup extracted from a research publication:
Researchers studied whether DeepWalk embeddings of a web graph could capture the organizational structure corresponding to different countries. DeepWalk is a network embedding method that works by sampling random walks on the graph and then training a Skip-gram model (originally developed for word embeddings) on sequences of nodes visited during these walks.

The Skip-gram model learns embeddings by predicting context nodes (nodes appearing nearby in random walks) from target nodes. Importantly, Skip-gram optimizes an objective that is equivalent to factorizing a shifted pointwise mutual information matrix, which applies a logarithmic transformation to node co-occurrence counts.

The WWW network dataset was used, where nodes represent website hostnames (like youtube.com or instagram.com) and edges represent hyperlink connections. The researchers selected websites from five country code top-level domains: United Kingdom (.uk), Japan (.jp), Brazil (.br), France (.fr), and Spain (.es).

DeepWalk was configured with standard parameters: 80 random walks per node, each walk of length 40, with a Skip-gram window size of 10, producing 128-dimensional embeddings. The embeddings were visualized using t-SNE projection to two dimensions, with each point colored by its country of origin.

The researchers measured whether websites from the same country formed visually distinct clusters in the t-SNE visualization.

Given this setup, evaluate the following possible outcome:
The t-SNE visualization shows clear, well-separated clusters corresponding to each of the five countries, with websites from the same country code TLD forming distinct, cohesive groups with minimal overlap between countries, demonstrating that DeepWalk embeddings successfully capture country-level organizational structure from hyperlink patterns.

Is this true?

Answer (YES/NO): YES